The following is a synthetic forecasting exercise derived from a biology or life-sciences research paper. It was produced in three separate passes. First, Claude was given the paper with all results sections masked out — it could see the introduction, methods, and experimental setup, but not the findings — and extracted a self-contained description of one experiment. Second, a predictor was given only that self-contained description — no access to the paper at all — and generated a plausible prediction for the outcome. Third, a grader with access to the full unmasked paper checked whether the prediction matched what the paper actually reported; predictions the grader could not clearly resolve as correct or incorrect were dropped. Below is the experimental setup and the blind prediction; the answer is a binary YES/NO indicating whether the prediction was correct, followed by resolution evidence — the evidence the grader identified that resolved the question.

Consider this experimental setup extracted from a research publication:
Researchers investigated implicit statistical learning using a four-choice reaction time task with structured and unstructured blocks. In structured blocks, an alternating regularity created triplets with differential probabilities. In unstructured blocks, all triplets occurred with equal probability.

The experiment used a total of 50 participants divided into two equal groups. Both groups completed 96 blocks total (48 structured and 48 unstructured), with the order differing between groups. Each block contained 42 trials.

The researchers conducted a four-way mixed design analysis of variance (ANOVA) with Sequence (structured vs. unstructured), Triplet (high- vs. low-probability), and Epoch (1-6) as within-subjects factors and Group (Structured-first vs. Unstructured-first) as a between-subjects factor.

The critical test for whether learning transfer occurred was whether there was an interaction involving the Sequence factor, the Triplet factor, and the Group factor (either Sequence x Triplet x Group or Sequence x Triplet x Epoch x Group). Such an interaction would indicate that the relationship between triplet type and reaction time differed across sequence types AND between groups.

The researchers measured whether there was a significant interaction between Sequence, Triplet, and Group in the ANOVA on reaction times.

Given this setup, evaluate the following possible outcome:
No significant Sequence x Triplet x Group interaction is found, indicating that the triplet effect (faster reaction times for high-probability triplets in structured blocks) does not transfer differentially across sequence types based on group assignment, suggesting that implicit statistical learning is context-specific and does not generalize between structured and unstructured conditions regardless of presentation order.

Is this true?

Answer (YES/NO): NO